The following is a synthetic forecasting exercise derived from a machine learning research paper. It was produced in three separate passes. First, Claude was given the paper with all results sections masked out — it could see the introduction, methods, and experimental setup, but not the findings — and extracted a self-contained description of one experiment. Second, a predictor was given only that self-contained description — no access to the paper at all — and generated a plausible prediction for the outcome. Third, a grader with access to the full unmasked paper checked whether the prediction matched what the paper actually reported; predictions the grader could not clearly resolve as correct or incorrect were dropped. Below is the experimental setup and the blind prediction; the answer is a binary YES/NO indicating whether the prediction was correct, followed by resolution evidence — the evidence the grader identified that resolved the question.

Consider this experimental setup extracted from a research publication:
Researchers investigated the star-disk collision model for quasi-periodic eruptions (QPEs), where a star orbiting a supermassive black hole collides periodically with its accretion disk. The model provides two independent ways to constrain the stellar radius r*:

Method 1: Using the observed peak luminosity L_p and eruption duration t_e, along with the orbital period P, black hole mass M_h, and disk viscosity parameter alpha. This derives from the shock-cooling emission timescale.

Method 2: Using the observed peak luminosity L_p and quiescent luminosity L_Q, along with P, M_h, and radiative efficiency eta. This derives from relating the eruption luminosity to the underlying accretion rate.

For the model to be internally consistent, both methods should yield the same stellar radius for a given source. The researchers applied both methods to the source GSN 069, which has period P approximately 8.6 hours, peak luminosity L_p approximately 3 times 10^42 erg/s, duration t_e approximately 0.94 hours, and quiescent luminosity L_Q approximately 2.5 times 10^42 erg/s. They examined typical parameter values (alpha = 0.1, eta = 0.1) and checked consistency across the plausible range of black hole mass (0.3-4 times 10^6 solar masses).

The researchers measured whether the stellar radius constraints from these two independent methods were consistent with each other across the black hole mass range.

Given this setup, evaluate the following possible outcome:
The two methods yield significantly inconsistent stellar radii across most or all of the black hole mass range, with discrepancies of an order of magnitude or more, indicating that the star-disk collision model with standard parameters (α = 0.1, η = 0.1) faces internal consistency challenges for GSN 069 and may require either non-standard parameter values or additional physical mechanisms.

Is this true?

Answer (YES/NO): NO